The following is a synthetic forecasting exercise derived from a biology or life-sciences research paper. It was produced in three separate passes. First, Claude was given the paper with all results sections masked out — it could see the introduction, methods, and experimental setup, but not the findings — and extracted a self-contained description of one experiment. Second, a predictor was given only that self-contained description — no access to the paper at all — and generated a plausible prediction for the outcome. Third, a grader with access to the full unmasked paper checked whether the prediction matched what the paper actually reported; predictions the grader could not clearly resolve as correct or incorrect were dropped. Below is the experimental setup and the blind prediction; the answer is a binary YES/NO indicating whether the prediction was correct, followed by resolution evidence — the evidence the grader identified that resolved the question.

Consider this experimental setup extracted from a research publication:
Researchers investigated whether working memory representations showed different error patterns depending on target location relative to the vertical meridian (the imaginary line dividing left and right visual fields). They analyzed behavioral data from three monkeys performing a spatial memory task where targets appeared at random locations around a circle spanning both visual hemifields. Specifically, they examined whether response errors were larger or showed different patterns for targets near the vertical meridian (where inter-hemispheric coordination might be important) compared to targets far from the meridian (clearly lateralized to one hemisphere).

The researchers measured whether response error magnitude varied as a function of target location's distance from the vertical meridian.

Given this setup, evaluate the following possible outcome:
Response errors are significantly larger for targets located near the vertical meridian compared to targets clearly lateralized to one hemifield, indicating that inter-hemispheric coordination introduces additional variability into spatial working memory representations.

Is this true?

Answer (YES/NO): NO